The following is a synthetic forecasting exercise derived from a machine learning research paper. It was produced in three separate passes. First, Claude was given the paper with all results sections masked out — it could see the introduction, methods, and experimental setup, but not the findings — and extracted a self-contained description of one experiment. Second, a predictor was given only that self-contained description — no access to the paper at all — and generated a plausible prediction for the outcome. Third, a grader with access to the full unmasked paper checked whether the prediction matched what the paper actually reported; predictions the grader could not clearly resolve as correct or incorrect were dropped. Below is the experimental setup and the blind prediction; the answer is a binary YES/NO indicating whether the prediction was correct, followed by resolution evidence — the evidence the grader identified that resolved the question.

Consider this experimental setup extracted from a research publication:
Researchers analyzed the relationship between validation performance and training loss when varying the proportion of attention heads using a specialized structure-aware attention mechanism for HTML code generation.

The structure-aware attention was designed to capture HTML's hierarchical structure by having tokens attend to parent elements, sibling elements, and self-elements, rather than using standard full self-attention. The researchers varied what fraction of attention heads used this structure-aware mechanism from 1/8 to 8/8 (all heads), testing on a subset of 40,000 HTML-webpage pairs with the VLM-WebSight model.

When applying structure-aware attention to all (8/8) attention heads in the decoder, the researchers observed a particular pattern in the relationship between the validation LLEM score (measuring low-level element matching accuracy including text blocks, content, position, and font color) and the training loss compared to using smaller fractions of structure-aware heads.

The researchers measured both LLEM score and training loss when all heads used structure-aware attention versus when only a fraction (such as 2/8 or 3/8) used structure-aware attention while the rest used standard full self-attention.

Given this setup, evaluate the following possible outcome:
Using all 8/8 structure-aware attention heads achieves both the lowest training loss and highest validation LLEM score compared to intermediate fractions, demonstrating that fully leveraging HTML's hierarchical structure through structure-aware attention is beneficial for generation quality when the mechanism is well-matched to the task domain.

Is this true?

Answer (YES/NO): NO